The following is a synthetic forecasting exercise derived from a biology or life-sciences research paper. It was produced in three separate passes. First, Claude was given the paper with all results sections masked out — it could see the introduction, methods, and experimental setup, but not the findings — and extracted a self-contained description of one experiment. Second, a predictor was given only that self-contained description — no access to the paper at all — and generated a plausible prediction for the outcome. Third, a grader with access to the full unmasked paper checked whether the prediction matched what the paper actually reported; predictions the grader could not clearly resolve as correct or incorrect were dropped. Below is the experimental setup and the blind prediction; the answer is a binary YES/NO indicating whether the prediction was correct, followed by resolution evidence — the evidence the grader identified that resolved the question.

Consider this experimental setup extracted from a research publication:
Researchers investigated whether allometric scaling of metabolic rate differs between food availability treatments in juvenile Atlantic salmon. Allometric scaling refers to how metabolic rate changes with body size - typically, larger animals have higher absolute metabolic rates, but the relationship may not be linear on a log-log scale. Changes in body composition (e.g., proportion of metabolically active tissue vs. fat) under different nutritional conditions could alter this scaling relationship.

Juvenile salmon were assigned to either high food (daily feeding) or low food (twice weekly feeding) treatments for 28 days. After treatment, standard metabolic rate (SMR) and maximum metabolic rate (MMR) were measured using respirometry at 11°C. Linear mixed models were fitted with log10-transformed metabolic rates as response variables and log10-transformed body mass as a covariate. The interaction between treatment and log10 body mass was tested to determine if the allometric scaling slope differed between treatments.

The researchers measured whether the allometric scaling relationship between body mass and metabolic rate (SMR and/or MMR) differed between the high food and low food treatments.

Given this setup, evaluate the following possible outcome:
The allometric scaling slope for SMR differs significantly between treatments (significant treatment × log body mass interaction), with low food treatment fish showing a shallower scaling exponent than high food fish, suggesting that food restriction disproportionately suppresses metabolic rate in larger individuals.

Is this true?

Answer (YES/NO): YES